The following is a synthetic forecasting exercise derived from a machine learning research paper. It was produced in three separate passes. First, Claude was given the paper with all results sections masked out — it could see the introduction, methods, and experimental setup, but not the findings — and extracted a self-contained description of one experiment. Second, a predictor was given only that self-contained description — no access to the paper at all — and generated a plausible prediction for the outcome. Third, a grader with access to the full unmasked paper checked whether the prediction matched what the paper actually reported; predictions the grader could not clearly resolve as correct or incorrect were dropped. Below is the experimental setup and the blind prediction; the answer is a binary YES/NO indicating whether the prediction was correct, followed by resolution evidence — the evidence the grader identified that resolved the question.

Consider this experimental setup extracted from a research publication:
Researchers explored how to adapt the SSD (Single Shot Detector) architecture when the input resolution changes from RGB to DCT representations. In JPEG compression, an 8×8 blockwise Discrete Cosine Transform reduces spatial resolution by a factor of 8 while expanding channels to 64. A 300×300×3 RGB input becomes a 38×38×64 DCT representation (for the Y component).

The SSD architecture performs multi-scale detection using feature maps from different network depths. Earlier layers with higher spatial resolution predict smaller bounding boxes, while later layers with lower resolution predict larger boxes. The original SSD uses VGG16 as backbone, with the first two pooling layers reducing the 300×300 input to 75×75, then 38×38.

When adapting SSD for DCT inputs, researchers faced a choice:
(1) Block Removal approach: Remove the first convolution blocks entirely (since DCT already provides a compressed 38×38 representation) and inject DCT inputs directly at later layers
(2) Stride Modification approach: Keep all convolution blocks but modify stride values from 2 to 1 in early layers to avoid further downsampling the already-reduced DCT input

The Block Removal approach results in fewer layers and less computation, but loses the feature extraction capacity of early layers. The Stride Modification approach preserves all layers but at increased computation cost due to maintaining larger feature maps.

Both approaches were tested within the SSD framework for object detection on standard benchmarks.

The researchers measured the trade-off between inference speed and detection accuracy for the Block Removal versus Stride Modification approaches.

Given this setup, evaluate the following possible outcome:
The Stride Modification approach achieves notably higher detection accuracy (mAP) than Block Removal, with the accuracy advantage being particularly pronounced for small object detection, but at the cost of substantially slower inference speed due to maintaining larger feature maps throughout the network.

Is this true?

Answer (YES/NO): YES